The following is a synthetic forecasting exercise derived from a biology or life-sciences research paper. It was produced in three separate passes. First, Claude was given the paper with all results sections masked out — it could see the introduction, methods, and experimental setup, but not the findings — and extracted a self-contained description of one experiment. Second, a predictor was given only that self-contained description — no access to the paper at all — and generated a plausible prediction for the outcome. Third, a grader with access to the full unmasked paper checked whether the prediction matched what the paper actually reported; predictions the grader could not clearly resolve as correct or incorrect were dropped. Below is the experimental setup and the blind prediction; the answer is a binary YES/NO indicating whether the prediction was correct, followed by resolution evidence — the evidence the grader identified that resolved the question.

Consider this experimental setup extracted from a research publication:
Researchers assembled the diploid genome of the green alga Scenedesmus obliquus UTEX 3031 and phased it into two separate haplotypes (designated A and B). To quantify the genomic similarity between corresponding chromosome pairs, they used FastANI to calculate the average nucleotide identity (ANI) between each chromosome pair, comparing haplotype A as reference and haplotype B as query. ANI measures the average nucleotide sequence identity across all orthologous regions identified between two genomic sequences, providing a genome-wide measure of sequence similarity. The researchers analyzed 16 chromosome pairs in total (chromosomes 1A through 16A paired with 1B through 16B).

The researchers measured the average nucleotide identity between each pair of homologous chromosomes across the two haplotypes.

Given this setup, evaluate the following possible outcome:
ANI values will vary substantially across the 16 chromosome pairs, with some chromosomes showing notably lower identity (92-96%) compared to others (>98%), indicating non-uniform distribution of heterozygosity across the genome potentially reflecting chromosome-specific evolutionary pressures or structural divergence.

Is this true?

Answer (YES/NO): YES